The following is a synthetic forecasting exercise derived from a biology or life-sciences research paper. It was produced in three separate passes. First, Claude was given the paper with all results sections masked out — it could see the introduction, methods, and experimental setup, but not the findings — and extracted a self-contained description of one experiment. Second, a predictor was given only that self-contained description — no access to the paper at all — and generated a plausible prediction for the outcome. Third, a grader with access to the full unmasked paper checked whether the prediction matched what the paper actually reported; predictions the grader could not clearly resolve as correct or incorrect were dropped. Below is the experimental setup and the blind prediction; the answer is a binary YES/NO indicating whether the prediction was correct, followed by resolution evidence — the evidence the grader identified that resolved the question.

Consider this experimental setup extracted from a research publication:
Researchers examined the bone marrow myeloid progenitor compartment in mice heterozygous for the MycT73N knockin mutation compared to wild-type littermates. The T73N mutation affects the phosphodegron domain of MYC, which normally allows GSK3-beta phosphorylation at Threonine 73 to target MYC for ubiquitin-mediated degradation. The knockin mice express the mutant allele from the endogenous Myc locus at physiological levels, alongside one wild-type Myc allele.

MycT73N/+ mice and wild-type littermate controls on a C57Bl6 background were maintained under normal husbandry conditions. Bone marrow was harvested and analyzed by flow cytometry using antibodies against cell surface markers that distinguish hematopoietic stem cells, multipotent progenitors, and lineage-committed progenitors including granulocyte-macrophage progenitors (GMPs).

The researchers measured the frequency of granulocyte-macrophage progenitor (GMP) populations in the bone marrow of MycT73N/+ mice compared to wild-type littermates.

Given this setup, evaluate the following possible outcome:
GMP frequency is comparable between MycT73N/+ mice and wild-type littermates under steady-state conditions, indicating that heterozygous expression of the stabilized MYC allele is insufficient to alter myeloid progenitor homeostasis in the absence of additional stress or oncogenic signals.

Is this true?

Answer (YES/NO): NO